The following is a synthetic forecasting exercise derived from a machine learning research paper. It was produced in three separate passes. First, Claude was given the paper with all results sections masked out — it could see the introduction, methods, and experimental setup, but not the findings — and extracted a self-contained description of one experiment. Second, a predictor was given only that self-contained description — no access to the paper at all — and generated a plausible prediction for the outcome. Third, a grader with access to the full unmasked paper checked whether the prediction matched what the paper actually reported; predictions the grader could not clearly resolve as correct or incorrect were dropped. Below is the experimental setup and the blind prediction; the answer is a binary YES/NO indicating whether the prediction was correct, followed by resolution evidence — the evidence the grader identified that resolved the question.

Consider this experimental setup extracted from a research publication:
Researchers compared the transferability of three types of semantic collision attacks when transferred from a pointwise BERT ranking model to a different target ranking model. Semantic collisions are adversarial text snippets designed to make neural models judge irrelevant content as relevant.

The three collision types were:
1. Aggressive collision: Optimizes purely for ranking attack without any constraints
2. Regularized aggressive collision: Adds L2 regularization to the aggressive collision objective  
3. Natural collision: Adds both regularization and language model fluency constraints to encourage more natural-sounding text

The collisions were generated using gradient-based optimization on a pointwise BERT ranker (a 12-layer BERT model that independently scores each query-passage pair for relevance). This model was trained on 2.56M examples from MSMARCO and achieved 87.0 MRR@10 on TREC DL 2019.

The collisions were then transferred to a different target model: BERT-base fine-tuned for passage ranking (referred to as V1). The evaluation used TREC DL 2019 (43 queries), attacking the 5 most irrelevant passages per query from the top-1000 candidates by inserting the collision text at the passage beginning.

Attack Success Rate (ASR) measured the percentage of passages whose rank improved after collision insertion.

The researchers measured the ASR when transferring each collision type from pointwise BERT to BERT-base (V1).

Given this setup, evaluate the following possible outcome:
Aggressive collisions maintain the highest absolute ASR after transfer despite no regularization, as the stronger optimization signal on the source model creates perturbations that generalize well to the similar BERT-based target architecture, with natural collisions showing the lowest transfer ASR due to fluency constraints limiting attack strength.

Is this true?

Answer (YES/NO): NO